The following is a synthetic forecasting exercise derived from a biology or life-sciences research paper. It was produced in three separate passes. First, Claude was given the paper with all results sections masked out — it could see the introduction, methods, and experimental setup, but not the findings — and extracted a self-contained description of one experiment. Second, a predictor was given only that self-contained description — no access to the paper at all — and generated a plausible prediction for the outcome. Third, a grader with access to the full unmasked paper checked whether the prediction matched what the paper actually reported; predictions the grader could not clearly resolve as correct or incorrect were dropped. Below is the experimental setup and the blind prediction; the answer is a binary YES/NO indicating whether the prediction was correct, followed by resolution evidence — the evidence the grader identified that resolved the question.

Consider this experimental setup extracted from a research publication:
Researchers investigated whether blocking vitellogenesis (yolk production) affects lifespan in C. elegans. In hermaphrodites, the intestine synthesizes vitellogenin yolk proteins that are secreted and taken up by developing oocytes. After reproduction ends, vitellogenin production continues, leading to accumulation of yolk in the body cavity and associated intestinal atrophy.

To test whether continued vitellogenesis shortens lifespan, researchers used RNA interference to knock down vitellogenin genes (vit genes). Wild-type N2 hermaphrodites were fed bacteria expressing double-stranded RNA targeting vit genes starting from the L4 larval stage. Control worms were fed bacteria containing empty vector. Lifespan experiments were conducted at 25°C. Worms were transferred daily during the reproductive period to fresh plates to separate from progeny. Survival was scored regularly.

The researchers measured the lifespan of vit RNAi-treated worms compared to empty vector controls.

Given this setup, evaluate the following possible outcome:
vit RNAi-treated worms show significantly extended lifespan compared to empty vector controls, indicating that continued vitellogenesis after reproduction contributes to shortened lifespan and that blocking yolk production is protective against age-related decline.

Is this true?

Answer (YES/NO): YES